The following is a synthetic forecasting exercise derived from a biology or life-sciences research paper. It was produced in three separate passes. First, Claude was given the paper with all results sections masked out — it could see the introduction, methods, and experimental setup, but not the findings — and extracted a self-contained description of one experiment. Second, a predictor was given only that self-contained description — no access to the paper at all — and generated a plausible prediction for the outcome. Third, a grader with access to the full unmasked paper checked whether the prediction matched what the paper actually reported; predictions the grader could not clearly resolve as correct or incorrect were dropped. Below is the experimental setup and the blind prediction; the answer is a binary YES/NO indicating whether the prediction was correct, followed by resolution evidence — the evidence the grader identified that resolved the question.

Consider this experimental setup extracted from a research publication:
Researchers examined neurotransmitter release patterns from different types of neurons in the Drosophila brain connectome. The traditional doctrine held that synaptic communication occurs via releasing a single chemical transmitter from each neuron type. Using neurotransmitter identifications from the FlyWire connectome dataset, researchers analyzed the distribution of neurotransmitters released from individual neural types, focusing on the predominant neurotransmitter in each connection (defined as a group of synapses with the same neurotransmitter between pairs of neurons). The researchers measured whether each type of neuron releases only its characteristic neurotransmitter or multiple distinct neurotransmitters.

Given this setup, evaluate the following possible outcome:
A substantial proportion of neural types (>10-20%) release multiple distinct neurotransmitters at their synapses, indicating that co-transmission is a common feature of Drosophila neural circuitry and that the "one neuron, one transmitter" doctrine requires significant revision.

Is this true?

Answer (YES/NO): YES